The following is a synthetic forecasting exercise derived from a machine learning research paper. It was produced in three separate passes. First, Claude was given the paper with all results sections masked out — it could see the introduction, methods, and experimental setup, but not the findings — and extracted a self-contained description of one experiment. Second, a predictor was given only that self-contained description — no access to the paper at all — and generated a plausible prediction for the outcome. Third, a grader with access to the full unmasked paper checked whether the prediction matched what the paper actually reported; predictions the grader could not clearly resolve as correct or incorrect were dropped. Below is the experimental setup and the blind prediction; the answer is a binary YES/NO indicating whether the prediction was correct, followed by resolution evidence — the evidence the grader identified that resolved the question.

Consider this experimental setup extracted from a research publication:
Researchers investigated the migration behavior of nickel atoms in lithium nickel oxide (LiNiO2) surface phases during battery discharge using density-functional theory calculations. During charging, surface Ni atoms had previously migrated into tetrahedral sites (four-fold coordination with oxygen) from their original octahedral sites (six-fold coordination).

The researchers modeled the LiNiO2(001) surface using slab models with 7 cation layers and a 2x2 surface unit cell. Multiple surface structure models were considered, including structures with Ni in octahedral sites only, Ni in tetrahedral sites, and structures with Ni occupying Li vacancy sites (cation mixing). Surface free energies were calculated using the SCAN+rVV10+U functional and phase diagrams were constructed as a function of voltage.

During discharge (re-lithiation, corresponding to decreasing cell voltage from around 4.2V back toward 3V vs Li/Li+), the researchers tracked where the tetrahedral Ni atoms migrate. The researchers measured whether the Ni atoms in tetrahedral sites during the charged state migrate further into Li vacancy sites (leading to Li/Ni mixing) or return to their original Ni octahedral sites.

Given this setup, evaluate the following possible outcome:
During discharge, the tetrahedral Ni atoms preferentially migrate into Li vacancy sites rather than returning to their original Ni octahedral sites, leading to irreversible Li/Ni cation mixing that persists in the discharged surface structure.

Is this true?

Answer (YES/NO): YES